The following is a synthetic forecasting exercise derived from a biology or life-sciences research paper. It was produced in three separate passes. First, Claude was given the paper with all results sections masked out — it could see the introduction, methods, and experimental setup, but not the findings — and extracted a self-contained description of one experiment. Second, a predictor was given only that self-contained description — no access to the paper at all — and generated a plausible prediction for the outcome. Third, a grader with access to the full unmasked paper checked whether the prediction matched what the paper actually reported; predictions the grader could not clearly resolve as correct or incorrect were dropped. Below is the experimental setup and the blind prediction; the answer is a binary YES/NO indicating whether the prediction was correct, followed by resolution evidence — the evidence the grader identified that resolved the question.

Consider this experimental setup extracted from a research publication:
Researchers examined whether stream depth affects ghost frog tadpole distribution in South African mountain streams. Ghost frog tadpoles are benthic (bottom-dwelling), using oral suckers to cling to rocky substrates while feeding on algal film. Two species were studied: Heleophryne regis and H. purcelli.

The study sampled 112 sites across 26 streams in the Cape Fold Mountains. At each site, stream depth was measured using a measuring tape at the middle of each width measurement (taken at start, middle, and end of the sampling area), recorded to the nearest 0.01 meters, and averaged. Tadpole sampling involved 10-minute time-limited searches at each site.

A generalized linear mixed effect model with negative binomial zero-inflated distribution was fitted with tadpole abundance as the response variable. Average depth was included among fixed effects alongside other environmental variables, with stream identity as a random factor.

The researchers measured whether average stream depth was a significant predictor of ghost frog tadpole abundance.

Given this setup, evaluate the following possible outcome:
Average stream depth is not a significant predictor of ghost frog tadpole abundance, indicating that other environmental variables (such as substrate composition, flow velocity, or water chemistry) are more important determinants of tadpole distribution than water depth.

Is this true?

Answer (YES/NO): NO